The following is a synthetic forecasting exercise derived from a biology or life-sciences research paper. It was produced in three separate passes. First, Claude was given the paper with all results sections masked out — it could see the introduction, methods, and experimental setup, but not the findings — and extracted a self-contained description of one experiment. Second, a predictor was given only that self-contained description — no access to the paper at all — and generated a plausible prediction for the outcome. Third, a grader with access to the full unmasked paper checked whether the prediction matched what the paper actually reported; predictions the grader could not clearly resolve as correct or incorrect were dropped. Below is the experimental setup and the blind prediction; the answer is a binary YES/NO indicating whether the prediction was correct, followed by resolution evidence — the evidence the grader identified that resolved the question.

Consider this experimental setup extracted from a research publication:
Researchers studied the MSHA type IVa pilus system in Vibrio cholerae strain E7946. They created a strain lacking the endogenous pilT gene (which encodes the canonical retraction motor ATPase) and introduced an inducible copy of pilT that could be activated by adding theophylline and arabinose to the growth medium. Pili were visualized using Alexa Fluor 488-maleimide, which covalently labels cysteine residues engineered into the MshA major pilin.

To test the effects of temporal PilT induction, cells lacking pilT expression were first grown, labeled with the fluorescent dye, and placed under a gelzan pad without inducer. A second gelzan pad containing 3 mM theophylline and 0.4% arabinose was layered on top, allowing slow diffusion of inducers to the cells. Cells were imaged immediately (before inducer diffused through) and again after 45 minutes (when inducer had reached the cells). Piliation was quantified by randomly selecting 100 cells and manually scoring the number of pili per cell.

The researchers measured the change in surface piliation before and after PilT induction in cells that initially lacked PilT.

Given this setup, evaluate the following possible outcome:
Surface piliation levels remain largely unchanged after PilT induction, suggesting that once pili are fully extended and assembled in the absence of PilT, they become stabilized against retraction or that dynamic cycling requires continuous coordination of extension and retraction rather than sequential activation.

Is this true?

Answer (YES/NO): NO